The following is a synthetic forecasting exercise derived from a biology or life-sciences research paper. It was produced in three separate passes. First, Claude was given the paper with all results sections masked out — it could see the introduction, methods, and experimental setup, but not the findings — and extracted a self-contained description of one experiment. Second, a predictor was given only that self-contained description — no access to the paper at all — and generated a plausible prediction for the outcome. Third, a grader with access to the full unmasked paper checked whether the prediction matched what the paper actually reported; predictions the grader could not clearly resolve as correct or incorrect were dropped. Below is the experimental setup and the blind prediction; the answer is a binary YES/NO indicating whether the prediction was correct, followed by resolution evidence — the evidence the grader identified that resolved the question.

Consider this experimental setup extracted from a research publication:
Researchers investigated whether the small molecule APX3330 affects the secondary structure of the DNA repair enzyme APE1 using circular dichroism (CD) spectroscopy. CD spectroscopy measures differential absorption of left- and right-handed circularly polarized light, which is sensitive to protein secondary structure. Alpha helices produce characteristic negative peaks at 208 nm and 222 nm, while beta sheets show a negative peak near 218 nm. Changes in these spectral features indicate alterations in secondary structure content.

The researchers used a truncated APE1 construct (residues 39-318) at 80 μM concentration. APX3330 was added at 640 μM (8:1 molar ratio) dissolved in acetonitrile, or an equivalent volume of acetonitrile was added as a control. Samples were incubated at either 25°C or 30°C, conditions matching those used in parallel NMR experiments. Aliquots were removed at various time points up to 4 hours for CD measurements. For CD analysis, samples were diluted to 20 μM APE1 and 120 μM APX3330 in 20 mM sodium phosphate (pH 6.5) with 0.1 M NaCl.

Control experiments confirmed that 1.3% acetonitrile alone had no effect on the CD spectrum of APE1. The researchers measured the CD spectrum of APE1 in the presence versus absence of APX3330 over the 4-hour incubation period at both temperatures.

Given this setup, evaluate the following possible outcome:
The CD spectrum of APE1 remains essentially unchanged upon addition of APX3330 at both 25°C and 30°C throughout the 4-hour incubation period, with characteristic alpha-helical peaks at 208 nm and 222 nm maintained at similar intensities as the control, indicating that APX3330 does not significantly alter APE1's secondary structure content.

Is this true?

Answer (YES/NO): NO